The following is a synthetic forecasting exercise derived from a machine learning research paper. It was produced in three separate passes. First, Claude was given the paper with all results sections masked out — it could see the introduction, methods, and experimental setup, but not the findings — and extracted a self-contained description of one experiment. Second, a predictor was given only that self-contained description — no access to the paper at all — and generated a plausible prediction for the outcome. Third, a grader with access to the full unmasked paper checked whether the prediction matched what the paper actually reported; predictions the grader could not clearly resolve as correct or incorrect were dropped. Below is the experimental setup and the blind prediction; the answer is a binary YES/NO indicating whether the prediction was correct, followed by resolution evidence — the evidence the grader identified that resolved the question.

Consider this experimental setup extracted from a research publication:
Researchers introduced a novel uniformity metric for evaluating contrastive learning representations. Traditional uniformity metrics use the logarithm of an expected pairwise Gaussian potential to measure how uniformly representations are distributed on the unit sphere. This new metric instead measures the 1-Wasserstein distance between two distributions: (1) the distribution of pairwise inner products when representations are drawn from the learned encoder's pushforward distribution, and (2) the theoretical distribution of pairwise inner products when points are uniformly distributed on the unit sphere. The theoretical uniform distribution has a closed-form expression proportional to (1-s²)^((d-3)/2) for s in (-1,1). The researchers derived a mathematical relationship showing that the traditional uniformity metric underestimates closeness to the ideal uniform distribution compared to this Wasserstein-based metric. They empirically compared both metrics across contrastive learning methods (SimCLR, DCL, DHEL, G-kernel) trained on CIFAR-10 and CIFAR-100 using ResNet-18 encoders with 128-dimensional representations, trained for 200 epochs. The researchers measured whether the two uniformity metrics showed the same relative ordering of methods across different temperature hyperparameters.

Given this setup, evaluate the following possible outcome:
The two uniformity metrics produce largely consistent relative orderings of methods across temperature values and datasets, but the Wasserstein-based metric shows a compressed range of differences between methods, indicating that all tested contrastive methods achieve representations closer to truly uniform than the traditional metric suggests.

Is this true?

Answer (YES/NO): NO